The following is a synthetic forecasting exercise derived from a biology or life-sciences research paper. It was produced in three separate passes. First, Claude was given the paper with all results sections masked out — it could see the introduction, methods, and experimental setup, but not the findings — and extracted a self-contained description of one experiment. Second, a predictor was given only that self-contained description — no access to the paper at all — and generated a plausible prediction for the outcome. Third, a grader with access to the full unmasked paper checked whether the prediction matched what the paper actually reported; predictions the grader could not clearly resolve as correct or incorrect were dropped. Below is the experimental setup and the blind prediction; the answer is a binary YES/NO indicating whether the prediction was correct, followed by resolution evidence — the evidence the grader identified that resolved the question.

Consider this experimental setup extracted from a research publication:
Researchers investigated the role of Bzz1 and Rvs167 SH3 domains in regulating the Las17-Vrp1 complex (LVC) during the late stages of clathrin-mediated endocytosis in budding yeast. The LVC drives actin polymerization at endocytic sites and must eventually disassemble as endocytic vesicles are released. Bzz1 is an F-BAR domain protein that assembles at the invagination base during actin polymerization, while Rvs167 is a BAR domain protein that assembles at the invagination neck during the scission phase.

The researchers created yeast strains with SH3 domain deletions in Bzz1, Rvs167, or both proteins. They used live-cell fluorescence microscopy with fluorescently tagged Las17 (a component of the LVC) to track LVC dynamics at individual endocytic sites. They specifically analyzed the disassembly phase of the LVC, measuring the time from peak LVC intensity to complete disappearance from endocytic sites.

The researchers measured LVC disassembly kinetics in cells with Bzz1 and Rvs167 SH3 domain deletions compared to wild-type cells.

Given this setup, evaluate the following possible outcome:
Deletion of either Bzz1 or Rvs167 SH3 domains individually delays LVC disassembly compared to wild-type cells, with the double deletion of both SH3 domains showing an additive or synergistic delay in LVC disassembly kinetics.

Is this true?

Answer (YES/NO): NO